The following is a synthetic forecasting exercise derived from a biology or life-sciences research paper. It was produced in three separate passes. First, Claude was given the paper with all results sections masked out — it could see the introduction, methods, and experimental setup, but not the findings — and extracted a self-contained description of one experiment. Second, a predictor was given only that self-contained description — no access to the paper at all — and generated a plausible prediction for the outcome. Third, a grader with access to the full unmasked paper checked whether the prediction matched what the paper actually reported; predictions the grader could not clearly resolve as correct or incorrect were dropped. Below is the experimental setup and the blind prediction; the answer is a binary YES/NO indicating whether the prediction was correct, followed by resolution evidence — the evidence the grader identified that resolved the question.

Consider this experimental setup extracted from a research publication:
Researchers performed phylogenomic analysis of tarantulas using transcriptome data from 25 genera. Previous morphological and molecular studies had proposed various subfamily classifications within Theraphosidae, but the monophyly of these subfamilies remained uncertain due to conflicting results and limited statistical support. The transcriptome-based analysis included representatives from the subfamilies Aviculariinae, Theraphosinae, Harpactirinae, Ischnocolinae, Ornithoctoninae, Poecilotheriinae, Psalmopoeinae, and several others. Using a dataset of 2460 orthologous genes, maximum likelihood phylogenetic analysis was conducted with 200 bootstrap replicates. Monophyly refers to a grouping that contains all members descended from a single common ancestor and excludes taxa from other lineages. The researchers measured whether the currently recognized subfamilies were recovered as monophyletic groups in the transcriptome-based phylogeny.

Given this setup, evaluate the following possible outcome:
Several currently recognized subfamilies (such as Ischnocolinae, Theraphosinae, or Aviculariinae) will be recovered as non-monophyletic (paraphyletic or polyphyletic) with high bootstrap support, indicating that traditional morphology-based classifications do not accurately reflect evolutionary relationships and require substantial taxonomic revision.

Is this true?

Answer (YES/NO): NO